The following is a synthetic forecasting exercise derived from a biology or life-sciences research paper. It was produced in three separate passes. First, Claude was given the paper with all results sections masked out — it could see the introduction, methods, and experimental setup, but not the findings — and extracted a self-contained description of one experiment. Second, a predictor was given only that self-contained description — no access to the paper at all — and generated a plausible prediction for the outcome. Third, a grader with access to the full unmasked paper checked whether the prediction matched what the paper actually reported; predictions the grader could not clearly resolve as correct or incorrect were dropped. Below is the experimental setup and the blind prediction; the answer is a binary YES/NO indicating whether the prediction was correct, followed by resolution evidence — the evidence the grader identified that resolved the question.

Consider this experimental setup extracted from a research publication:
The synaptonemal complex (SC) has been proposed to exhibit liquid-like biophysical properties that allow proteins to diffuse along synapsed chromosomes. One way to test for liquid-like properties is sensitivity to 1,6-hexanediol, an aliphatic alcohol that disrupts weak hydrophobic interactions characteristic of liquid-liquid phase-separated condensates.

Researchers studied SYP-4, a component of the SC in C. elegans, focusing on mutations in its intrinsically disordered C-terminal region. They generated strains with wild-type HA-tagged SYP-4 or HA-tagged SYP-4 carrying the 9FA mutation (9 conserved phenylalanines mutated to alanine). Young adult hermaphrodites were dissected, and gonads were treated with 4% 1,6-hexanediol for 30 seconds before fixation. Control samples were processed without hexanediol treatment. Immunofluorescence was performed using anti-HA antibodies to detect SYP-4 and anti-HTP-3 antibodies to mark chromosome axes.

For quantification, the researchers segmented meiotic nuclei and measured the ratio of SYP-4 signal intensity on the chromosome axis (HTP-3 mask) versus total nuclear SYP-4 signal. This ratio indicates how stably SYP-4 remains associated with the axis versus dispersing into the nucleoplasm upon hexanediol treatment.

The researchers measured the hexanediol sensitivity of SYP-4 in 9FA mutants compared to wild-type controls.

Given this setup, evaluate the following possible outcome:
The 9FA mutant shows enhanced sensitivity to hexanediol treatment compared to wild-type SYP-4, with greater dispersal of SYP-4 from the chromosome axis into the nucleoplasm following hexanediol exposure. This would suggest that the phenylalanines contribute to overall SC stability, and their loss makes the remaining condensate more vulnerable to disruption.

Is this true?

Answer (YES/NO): YES